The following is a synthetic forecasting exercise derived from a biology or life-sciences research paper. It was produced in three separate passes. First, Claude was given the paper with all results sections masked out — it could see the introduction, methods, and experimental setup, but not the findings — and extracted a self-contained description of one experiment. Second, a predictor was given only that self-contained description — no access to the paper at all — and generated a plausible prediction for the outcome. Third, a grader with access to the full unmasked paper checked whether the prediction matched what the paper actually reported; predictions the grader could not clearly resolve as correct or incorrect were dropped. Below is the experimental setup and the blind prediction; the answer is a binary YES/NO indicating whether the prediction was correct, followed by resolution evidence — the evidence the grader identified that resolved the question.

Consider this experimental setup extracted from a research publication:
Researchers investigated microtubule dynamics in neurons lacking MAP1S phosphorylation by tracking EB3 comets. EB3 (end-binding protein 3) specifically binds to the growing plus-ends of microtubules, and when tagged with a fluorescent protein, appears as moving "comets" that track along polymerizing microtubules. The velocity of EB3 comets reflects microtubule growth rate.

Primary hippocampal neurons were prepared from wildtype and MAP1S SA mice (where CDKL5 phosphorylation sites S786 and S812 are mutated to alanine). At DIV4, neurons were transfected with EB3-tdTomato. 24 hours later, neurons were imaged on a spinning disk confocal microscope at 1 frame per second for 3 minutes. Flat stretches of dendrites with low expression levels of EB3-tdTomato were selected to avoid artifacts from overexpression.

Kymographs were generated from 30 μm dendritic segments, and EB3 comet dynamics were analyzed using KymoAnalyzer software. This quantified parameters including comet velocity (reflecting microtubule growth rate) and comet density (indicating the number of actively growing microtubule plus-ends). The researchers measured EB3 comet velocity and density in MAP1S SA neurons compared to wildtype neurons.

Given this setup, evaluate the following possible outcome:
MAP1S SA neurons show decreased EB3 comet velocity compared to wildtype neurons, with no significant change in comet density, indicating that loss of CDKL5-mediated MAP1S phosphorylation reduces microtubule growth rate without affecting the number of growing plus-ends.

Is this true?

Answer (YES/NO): NO